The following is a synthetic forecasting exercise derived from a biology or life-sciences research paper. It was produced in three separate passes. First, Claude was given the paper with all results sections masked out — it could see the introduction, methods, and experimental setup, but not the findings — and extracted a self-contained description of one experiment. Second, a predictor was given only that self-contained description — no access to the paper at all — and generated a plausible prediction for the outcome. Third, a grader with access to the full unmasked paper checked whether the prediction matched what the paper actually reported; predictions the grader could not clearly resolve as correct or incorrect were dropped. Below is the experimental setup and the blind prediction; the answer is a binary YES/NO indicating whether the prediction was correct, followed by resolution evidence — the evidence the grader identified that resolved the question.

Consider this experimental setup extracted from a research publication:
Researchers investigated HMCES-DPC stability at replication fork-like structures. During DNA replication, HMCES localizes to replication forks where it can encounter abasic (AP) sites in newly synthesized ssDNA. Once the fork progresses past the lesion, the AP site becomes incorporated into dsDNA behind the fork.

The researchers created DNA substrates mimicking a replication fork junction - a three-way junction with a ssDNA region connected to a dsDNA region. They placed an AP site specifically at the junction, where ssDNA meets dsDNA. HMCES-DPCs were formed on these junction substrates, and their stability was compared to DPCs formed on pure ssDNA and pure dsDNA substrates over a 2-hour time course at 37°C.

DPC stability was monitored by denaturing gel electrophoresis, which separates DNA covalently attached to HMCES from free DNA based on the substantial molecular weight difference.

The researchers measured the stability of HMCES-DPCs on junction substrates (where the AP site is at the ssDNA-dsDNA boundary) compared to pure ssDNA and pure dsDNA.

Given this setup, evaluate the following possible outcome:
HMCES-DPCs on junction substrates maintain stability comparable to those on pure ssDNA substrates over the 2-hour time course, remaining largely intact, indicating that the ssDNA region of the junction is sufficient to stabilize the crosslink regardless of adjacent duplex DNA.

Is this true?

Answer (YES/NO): YES